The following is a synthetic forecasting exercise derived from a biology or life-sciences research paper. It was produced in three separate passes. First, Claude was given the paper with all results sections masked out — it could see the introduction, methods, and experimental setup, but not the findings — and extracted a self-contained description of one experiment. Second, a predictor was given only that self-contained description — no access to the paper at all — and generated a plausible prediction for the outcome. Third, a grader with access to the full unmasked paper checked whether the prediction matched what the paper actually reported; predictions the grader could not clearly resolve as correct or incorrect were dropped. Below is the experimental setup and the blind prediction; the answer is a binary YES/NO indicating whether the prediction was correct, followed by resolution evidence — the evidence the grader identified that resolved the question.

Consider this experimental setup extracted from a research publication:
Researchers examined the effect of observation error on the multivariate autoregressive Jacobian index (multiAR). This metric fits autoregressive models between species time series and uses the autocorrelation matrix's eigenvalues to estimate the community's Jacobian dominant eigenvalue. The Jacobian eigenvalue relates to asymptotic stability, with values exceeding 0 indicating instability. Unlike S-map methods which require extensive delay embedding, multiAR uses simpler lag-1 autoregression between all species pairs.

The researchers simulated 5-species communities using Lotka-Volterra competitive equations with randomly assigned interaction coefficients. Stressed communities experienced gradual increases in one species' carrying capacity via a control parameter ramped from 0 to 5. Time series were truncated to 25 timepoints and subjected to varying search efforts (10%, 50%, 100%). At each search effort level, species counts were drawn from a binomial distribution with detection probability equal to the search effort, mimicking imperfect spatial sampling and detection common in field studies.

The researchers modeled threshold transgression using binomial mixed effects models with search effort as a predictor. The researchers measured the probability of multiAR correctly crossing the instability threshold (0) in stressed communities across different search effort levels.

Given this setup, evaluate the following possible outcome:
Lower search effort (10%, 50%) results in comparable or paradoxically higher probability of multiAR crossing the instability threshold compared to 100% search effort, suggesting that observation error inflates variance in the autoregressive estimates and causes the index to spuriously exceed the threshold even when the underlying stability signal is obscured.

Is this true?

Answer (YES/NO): NO